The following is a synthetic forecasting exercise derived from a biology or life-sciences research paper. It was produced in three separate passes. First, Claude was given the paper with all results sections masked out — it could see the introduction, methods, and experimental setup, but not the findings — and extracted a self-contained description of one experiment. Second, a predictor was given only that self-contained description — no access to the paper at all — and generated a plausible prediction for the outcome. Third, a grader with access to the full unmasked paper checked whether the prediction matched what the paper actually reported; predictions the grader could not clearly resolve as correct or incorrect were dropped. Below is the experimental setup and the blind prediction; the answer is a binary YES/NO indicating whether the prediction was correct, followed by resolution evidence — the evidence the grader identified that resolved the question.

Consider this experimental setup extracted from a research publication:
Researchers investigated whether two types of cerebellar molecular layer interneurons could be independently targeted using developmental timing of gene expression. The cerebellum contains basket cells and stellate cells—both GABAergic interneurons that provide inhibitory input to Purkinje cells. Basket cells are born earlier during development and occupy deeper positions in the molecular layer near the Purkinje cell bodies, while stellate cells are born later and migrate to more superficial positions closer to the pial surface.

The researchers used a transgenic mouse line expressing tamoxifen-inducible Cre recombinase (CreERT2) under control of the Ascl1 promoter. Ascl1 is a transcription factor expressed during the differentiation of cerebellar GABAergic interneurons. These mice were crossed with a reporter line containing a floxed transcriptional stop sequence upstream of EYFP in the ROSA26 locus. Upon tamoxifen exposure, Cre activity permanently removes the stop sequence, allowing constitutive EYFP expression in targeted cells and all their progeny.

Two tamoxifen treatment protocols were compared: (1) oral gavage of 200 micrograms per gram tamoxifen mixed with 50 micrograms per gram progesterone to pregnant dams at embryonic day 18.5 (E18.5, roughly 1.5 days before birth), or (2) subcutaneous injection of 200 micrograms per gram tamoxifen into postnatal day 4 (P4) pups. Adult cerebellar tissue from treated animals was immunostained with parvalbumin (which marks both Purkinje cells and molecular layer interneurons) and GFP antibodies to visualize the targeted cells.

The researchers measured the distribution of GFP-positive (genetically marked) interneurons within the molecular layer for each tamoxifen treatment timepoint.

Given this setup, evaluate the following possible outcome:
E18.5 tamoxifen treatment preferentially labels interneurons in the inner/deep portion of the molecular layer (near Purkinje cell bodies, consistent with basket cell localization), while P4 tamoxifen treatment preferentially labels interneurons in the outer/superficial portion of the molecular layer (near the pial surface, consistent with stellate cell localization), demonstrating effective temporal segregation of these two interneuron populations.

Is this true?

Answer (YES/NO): YES